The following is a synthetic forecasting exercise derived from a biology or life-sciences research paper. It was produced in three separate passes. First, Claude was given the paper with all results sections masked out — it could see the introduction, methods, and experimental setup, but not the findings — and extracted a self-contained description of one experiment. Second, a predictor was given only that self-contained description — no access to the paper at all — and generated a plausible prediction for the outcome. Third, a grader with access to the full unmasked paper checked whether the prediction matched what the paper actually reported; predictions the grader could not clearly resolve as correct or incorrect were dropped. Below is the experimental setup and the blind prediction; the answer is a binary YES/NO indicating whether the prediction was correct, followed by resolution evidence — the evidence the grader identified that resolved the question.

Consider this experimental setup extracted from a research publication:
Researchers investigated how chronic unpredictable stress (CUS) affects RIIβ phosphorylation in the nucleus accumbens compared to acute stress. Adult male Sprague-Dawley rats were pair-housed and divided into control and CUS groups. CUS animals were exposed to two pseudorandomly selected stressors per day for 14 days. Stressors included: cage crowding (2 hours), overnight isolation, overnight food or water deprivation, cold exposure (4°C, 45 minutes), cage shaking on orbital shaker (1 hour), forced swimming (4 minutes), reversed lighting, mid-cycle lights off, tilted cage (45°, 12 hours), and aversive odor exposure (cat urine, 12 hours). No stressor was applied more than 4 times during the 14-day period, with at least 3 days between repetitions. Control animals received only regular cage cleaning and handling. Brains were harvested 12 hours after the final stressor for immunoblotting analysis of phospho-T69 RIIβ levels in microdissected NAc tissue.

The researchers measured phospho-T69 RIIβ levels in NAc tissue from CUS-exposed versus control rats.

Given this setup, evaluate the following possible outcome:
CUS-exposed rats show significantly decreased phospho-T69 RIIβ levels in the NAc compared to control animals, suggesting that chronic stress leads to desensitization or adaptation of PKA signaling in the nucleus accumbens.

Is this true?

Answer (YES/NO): NO